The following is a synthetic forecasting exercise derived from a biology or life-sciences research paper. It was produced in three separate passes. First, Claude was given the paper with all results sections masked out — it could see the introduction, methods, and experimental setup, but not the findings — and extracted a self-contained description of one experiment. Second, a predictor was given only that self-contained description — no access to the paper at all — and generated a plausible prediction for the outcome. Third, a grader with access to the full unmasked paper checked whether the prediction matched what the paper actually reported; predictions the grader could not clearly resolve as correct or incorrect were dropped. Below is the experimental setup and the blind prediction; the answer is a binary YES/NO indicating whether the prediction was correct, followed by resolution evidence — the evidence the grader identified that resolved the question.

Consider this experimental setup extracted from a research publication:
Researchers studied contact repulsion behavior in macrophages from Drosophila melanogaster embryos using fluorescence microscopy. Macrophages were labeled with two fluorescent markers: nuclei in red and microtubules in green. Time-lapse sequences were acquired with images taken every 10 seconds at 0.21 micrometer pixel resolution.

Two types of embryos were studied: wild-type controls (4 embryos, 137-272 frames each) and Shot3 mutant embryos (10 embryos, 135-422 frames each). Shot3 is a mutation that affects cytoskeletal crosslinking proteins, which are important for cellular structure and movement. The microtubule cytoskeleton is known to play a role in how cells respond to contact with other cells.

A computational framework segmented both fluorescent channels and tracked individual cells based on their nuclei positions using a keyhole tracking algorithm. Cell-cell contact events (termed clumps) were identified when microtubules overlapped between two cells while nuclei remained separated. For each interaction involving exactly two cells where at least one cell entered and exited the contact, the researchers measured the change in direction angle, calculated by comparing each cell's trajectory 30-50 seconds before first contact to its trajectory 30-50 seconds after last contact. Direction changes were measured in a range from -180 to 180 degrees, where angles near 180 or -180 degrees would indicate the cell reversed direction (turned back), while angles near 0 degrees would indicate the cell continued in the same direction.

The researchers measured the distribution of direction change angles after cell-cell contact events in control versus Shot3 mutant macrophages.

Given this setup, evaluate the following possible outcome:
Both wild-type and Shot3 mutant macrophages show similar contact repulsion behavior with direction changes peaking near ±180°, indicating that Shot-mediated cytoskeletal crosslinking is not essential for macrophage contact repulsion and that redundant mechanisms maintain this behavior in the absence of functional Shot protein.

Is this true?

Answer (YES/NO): NO